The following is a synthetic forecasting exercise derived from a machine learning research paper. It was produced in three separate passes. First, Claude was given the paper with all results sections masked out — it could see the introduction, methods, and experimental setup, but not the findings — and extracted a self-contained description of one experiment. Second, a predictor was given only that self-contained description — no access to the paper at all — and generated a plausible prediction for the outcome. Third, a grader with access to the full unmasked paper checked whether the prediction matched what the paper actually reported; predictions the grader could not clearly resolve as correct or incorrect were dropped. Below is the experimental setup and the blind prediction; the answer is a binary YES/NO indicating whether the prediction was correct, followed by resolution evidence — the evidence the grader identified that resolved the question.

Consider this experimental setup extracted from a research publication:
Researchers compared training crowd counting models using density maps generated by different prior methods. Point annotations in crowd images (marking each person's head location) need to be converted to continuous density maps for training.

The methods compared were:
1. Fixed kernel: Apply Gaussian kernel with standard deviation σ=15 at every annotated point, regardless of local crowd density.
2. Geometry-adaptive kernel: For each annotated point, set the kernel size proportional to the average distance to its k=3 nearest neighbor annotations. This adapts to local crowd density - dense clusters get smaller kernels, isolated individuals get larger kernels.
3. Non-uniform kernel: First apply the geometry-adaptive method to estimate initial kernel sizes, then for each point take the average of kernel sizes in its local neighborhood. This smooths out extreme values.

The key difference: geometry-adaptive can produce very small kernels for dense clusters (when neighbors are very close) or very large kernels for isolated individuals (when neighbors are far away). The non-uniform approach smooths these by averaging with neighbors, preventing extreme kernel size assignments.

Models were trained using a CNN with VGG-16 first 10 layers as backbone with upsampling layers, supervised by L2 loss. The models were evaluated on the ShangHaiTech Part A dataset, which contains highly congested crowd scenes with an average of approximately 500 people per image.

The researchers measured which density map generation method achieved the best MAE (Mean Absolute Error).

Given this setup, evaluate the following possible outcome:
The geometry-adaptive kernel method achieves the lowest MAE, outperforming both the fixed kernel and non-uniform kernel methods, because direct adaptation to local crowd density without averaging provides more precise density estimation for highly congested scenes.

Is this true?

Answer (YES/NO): NO